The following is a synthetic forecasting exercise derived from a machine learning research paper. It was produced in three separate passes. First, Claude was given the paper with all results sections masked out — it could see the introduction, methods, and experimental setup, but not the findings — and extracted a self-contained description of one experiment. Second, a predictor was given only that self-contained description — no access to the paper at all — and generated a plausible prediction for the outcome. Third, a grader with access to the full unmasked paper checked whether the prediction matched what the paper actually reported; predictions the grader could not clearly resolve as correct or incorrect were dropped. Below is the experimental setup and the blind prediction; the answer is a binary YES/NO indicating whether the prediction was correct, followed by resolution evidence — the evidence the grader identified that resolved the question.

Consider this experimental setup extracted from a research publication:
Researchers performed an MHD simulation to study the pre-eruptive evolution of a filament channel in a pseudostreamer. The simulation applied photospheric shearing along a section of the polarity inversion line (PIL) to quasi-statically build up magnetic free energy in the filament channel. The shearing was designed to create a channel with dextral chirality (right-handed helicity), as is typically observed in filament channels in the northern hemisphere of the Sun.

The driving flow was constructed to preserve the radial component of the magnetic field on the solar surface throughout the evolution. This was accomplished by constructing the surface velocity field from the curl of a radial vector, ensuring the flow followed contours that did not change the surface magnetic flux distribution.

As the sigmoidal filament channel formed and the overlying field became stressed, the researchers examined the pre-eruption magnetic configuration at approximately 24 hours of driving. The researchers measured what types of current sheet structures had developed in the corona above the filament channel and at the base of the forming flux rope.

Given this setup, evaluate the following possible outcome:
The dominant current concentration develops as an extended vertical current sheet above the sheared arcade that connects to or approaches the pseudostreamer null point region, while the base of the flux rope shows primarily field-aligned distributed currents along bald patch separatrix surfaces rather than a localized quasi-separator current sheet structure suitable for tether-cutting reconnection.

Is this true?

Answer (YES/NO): NO